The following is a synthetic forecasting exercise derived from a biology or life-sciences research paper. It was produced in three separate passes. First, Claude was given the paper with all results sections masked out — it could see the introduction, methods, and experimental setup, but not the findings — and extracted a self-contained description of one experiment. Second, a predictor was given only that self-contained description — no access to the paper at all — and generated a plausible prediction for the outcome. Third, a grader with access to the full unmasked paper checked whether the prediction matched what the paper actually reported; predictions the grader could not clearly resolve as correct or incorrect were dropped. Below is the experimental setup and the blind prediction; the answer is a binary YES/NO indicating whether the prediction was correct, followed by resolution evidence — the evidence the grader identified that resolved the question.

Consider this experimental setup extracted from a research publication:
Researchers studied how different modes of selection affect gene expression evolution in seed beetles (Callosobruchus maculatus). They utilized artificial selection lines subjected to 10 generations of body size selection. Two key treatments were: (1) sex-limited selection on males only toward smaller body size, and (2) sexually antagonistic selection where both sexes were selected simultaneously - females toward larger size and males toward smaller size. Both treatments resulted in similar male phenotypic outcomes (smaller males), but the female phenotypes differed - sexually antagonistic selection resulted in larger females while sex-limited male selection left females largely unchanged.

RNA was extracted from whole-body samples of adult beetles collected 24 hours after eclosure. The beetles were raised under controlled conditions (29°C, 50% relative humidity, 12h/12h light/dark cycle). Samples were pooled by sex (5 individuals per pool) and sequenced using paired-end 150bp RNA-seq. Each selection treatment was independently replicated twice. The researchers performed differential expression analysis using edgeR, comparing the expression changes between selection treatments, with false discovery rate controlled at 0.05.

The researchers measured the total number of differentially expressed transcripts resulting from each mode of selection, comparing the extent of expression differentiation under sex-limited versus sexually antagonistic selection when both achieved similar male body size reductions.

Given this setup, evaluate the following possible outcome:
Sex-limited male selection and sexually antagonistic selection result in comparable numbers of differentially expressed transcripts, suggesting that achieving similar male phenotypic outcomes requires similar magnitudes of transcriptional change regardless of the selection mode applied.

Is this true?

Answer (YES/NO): NO